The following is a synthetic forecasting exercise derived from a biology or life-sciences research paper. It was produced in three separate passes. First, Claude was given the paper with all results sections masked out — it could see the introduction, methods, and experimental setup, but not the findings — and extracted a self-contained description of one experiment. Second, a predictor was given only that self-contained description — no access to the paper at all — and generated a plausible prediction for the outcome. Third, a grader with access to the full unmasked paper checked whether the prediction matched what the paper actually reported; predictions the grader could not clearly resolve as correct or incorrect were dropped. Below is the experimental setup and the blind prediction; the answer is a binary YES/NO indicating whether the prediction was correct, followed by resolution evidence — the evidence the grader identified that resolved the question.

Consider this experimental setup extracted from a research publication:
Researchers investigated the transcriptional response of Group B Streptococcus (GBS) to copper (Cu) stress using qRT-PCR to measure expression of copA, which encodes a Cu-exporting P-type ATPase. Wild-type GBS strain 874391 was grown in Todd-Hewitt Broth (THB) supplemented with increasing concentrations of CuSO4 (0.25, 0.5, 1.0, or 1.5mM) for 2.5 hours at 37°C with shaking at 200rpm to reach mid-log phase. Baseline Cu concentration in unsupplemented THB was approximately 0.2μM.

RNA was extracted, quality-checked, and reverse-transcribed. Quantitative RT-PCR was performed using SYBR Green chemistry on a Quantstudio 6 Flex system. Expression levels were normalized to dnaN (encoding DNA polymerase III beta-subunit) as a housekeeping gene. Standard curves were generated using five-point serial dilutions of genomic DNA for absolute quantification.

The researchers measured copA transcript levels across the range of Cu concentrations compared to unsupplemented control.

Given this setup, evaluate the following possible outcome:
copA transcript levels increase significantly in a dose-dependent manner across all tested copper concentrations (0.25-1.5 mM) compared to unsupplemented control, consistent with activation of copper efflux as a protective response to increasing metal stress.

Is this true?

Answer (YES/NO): YES